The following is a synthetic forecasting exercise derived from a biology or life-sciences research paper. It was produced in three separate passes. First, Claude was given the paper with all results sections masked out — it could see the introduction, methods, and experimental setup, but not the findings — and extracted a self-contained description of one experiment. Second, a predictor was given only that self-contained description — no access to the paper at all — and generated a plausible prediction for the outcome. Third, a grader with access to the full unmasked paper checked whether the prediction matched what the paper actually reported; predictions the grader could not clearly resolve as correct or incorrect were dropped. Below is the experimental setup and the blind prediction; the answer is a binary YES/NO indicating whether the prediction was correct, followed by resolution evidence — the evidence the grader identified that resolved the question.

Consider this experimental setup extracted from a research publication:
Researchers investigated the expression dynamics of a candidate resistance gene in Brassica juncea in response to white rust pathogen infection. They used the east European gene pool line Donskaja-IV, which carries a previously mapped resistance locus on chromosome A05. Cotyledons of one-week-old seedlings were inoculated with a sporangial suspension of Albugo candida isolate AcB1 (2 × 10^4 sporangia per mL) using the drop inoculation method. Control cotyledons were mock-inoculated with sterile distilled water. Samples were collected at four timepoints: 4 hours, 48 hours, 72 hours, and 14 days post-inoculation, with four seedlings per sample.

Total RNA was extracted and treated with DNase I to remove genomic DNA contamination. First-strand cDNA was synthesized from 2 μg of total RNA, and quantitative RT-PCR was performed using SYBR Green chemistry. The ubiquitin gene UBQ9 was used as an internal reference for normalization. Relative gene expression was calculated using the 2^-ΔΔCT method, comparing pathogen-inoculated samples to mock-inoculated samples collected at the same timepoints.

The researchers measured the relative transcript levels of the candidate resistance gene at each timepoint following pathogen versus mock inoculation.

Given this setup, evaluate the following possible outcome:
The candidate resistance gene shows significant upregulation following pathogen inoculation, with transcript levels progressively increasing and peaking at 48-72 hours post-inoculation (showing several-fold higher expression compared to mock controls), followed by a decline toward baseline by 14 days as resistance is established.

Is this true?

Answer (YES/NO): NO